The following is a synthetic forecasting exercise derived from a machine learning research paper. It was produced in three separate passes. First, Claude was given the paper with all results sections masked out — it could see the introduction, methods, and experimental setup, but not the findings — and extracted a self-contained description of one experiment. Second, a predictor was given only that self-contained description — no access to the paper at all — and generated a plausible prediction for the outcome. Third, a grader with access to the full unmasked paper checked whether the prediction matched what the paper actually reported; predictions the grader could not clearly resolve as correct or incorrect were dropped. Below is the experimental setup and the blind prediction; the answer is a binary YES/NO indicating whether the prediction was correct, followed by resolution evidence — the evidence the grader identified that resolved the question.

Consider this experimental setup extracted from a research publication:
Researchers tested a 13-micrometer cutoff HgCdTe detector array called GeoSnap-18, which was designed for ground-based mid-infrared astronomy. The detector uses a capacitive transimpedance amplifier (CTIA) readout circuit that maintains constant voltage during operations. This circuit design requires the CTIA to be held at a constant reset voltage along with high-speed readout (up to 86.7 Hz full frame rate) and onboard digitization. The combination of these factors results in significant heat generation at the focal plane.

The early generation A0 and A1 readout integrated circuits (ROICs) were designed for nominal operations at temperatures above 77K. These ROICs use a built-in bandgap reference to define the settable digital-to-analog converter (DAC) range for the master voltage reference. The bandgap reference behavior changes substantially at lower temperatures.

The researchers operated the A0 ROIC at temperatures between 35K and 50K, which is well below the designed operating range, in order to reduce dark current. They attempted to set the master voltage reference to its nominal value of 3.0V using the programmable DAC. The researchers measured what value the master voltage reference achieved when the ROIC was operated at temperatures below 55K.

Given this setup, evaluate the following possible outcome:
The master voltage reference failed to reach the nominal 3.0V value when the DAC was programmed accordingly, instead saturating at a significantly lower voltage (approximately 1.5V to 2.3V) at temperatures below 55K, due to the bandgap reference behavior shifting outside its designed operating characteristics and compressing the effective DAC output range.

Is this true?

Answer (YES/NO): NO